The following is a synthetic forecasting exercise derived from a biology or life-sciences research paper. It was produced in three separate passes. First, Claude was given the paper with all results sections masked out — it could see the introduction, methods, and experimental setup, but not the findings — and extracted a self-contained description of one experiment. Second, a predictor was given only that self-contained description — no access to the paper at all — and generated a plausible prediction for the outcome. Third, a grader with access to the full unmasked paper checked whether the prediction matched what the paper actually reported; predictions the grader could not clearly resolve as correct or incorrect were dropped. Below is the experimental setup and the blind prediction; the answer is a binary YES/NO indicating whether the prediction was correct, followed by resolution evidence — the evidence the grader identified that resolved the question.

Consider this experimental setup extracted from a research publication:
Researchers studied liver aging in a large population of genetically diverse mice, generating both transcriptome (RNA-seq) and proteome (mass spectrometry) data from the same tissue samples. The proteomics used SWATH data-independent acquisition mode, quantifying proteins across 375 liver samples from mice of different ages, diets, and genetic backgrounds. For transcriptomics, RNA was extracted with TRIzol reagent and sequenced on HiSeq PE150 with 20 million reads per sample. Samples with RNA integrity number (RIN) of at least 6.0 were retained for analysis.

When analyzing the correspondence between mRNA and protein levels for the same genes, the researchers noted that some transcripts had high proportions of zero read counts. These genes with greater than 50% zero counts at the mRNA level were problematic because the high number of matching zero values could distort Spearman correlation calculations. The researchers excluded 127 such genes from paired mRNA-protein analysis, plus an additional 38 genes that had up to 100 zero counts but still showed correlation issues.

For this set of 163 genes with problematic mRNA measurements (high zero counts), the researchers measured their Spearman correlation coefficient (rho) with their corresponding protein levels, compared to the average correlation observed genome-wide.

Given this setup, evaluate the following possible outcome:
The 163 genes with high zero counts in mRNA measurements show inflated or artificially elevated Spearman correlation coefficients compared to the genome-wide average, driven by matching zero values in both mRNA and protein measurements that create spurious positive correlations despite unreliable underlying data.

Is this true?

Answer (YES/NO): NO